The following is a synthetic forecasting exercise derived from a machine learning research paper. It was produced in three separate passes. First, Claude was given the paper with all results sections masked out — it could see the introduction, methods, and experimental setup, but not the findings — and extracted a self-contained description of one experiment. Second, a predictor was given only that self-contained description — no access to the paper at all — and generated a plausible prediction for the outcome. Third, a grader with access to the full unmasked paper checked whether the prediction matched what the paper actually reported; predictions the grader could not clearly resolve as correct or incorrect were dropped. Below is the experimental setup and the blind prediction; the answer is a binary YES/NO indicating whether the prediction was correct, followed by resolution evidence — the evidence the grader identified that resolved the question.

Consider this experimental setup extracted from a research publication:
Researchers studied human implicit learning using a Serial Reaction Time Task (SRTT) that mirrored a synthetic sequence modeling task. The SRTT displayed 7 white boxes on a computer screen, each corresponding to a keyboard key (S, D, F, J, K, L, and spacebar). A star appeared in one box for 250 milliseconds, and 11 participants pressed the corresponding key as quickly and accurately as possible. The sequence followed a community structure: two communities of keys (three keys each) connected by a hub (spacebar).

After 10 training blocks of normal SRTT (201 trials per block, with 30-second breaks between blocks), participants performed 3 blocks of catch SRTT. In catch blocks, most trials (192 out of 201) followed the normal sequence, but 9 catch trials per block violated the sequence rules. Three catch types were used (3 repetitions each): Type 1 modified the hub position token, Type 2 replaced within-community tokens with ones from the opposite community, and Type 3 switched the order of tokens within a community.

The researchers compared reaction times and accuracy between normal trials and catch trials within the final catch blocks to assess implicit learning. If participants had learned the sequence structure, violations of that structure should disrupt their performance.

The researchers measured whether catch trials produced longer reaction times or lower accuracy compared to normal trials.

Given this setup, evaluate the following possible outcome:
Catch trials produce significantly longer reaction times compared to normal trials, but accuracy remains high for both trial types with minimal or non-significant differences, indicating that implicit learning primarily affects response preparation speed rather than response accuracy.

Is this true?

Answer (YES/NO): NO